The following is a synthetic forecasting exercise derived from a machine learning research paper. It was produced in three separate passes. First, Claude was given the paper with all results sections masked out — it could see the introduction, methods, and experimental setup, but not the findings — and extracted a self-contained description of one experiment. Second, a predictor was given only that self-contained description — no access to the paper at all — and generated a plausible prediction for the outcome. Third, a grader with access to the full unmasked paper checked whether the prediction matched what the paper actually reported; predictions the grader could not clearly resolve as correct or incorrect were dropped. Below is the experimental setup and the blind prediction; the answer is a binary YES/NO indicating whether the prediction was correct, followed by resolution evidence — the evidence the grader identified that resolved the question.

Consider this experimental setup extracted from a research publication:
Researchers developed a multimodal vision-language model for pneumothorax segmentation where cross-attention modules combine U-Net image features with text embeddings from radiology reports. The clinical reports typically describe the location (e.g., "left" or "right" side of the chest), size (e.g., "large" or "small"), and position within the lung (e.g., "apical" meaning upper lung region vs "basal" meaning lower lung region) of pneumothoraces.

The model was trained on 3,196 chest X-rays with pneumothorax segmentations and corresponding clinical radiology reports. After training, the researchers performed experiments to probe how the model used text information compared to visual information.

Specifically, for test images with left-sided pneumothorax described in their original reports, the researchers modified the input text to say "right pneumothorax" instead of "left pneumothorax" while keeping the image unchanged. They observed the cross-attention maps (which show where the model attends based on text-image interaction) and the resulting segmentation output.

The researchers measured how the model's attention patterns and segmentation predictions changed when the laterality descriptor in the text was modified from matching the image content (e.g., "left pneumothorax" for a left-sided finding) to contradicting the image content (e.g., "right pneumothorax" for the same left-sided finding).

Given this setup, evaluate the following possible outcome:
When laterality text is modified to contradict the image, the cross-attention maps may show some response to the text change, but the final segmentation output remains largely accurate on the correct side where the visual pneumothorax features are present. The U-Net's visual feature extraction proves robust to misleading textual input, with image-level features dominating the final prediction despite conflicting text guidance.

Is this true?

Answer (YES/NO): NO